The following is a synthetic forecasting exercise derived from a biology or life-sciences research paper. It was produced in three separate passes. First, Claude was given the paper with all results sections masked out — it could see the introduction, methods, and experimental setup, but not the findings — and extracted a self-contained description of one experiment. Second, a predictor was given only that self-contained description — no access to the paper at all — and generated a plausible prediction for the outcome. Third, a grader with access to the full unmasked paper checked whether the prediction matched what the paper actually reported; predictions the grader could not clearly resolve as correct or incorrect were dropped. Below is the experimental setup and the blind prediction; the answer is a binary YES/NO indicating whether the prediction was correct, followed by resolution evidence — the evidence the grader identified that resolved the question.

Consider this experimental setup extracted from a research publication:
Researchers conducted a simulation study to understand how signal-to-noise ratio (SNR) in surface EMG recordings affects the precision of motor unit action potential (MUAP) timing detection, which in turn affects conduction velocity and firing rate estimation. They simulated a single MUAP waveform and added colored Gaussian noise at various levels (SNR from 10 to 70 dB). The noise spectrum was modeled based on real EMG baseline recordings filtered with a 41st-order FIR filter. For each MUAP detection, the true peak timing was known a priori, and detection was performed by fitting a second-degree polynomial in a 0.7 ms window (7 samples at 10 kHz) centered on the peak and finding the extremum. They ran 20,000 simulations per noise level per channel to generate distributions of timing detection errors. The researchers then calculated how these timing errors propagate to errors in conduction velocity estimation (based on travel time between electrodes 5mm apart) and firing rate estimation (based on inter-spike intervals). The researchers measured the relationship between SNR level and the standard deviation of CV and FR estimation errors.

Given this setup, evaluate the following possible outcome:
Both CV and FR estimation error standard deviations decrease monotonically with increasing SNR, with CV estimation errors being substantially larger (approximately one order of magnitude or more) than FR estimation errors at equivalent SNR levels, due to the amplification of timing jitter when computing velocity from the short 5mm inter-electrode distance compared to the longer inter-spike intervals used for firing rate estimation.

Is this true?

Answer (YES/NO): YES